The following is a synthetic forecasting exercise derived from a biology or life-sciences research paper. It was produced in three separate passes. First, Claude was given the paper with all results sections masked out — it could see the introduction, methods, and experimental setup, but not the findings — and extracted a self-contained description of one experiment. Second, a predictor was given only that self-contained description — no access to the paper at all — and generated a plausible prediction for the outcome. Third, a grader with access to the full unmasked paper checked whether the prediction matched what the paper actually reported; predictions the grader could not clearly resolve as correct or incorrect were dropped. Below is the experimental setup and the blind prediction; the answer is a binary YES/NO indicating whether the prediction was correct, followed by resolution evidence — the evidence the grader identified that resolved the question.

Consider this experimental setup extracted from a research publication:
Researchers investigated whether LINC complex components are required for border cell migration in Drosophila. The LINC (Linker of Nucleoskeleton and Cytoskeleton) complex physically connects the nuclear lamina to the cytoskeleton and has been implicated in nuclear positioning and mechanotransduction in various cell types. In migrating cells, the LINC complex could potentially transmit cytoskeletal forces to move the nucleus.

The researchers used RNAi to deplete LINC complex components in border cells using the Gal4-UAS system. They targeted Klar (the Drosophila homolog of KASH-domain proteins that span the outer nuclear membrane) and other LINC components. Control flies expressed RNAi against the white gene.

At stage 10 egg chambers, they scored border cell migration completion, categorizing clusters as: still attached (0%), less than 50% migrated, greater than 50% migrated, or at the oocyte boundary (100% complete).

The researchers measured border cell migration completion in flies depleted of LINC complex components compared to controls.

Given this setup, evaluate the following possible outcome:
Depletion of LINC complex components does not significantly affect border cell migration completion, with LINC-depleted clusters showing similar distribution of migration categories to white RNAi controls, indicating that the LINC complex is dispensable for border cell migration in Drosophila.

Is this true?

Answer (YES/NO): YES